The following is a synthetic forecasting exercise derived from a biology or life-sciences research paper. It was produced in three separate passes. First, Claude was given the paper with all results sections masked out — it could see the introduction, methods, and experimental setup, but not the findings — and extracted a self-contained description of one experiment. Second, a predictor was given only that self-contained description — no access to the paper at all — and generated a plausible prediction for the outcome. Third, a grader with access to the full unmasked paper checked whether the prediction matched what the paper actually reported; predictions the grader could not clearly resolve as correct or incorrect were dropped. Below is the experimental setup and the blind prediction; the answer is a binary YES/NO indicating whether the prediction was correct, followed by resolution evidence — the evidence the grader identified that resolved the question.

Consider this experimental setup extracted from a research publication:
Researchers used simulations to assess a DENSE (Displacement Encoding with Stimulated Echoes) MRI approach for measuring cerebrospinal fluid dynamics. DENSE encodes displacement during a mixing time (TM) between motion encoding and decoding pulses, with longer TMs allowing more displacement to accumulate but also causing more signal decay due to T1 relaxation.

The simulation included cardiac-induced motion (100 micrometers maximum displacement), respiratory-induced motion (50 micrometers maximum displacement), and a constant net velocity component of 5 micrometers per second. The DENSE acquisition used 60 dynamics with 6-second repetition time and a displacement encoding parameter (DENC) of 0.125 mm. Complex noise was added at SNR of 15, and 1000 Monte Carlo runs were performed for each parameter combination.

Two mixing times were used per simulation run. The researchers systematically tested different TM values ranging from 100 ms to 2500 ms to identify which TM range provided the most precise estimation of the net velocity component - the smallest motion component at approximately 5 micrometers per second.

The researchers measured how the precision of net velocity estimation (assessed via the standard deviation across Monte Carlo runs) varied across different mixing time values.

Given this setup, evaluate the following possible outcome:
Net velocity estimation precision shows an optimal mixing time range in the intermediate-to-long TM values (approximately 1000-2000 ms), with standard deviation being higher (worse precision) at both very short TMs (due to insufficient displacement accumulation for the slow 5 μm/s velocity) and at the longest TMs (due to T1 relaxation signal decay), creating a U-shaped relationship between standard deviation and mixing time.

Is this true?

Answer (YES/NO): NO